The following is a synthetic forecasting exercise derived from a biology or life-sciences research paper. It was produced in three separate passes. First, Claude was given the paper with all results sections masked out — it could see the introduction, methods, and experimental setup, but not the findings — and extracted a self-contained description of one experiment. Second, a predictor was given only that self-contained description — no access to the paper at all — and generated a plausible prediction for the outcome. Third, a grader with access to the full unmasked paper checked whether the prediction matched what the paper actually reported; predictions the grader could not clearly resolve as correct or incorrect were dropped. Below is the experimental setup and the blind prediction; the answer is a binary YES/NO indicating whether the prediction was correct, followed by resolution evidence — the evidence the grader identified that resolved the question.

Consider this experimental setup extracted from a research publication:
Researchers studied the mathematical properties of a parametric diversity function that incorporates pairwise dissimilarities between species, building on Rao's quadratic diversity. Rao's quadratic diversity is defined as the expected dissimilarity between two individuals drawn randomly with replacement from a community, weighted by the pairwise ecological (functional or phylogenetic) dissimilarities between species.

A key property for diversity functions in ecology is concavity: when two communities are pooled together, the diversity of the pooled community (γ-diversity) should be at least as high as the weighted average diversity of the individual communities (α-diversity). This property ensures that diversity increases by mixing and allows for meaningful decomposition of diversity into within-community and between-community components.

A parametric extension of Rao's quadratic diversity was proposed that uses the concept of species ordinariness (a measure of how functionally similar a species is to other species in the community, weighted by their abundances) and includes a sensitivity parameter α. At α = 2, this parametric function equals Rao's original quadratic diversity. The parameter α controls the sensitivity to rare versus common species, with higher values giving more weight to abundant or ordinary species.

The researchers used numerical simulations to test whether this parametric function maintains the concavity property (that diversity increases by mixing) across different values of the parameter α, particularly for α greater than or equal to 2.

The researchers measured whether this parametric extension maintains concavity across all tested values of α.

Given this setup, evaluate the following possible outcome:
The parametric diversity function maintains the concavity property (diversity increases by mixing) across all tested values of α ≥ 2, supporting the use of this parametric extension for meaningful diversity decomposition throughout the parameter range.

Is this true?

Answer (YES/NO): NO